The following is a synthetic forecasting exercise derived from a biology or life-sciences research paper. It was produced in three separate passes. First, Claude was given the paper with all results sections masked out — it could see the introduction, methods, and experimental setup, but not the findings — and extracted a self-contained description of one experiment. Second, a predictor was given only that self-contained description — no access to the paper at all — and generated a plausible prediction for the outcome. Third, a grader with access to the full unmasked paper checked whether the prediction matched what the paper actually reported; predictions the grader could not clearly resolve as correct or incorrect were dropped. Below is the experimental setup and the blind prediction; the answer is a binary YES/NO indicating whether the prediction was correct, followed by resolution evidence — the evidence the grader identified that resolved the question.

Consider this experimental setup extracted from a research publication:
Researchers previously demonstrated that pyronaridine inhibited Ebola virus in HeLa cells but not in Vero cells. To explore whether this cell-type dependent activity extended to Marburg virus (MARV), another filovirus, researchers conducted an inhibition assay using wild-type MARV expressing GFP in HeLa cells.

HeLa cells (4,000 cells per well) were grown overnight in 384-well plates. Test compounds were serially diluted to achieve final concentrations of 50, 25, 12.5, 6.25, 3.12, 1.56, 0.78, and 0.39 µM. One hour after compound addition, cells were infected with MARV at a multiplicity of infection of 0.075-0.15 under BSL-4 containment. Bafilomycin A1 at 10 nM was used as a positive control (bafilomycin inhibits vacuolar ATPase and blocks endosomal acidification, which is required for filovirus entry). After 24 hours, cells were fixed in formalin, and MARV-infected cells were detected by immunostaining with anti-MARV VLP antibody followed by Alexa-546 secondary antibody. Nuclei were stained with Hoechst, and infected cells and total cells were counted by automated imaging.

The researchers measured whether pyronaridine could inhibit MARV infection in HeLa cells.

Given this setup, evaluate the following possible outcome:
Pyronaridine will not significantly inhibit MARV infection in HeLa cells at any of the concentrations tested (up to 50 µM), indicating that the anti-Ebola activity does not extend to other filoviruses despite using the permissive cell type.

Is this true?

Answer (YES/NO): NO